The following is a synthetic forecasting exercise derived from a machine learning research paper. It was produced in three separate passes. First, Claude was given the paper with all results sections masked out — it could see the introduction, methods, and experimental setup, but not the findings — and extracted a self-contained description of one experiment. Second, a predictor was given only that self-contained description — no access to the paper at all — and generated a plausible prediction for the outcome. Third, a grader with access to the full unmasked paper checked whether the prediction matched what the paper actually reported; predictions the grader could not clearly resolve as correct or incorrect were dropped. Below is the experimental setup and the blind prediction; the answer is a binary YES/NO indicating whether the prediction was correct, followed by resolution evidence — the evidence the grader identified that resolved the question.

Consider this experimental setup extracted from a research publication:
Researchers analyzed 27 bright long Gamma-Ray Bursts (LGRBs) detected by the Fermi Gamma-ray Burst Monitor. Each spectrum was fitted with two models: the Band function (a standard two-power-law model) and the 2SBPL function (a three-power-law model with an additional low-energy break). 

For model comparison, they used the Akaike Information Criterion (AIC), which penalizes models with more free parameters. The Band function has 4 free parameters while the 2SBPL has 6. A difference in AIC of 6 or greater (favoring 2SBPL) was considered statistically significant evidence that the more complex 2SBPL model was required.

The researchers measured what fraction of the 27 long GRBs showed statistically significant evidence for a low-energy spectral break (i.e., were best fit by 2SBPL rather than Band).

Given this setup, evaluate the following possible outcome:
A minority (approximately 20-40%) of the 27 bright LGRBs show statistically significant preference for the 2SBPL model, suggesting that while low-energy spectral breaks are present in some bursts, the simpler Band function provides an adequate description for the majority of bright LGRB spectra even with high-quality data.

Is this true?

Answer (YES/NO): NO